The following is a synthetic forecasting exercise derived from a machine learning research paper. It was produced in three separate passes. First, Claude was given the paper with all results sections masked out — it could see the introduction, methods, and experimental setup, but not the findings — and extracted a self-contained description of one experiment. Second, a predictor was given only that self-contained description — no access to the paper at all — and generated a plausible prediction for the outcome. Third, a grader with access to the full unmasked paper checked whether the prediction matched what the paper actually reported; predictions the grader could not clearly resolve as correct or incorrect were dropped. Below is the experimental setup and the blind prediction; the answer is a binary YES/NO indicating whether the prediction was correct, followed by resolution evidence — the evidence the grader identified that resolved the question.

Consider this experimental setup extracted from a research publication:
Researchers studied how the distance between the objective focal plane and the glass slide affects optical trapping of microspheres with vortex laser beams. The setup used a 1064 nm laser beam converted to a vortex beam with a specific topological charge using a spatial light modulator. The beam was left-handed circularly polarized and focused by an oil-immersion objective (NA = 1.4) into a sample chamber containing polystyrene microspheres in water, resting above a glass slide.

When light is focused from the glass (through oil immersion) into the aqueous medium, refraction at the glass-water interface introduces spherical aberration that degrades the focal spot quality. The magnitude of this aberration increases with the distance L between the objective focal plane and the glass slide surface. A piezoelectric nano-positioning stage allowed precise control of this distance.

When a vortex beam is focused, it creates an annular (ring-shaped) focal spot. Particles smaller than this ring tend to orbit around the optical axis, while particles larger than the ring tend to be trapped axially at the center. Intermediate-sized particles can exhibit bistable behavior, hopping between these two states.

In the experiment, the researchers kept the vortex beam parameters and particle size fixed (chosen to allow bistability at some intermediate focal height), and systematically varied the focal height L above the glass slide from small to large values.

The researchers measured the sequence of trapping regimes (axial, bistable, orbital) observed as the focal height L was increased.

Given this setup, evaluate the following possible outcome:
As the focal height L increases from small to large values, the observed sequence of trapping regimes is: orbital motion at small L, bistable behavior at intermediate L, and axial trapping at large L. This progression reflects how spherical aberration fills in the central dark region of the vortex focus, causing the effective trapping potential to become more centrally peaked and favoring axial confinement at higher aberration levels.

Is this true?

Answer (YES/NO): NO